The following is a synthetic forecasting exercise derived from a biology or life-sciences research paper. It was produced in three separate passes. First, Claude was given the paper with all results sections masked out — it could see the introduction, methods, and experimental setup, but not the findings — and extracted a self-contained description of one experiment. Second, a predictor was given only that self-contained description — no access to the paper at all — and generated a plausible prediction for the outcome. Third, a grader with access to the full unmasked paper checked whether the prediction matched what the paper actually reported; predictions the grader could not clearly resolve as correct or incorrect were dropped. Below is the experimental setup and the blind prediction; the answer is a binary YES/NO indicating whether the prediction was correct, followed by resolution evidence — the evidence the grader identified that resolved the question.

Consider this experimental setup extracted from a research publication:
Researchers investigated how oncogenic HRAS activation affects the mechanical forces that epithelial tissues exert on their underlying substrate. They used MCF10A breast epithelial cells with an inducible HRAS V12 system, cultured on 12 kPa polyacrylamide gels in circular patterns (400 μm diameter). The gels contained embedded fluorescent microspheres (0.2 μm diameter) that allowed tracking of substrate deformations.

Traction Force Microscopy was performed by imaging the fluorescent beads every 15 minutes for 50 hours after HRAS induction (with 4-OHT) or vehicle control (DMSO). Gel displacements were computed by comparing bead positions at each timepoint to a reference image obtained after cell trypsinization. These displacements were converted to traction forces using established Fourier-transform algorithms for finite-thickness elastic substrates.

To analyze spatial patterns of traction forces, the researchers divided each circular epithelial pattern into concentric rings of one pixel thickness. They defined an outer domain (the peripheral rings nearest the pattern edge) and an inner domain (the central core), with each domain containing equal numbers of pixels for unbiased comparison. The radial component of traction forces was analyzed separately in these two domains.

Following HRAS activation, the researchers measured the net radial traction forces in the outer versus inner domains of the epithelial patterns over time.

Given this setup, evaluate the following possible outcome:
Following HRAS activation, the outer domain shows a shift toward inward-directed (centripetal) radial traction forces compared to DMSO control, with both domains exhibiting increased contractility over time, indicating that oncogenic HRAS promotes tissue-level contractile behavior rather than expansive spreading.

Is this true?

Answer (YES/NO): NO